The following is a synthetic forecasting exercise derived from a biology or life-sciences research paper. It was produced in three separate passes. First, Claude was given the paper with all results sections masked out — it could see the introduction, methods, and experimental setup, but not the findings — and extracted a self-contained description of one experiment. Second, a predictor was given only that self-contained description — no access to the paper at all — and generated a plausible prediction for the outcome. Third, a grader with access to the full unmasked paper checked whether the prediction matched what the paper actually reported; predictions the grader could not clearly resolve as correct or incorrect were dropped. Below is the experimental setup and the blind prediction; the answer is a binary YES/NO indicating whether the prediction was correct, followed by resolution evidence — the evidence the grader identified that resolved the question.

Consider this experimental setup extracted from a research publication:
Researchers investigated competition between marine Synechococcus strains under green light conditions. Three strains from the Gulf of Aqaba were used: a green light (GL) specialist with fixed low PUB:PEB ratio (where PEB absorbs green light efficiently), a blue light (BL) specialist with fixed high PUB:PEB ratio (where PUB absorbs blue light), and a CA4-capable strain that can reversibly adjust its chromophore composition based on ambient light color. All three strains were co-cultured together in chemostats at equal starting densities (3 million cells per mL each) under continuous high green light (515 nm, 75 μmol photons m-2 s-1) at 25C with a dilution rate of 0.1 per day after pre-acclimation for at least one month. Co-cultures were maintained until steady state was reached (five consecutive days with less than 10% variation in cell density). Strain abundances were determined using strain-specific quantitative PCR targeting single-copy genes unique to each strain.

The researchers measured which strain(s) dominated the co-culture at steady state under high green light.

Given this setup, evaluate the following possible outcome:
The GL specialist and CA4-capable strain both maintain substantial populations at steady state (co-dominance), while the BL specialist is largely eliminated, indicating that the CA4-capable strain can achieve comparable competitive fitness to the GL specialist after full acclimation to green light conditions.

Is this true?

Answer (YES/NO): NO